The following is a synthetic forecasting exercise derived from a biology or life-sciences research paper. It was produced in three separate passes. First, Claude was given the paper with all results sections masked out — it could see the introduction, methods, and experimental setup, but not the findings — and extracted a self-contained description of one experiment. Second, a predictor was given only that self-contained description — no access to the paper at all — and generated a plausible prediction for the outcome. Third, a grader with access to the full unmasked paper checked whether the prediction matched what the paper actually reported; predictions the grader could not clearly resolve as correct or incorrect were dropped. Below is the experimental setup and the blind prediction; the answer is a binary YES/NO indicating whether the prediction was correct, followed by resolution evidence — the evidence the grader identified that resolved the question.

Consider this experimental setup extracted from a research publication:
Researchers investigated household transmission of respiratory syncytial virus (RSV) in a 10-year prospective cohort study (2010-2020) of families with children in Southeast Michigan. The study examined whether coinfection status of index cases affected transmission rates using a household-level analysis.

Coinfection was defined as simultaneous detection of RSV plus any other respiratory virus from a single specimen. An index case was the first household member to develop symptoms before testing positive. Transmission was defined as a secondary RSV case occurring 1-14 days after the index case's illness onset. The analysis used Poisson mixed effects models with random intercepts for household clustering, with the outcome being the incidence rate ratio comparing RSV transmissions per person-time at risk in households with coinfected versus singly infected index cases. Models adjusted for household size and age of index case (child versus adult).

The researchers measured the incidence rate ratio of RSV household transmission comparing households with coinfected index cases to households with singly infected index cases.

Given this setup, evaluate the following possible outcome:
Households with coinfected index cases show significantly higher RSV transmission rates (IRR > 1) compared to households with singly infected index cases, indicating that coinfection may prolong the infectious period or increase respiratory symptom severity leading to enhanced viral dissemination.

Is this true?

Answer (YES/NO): NO